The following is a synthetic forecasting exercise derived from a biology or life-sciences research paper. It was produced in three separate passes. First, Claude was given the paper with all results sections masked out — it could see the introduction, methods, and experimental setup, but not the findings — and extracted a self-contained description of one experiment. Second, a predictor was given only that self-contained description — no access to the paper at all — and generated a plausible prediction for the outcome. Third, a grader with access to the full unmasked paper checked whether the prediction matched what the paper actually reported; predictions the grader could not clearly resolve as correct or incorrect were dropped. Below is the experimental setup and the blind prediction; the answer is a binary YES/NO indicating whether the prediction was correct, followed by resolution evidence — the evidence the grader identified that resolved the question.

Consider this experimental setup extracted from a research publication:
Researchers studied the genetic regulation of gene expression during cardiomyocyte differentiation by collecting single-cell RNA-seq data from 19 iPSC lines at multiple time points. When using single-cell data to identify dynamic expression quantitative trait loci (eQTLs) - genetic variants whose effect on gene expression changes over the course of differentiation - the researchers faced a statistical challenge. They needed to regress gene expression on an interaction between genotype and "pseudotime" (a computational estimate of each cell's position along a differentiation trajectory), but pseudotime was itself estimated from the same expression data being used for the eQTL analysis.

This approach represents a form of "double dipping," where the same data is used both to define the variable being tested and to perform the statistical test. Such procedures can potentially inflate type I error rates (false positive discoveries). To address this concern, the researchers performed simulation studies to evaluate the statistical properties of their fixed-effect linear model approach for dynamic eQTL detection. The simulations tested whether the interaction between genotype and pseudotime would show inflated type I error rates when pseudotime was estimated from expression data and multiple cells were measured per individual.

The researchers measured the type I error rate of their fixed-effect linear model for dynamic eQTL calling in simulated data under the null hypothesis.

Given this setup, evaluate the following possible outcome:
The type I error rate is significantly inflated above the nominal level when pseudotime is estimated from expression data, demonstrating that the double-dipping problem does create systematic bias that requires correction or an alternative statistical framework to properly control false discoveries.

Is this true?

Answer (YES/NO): NO